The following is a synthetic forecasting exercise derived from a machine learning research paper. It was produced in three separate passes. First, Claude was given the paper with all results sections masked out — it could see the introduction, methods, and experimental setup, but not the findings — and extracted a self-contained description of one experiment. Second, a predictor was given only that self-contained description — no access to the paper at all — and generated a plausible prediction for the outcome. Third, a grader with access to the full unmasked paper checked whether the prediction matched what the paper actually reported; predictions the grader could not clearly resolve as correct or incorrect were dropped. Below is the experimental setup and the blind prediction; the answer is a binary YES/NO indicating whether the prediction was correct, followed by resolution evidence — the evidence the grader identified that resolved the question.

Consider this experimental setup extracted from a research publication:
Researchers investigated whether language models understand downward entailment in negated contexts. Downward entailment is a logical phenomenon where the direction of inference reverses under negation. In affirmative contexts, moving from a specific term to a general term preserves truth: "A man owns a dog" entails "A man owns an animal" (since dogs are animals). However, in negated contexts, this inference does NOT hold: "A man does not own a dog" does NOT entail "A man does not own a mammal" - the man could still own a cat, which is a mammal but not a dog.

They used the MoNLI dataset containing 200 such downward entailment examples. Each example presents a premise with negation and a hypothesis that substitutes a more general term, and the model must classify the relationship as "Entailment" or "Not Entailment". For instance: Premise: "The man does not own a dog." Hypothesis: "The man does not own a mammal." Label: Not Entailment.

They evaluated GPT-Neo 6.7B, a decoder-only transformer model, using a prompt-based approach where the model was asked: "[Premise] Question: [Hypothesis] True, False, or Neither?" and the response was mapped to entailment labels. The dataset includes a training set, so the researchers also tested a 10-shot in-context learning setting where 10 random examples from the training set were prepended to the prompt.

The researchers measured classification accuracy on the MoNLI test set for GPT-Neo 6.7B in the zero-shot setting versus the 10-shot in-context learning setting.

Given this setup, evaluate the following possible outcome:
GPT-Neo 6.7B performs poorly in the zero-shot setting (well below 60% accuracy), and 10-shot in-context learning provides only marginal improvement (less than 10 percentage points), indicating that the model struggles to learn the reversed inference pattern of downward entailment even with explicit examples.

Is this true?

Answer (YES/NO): NO